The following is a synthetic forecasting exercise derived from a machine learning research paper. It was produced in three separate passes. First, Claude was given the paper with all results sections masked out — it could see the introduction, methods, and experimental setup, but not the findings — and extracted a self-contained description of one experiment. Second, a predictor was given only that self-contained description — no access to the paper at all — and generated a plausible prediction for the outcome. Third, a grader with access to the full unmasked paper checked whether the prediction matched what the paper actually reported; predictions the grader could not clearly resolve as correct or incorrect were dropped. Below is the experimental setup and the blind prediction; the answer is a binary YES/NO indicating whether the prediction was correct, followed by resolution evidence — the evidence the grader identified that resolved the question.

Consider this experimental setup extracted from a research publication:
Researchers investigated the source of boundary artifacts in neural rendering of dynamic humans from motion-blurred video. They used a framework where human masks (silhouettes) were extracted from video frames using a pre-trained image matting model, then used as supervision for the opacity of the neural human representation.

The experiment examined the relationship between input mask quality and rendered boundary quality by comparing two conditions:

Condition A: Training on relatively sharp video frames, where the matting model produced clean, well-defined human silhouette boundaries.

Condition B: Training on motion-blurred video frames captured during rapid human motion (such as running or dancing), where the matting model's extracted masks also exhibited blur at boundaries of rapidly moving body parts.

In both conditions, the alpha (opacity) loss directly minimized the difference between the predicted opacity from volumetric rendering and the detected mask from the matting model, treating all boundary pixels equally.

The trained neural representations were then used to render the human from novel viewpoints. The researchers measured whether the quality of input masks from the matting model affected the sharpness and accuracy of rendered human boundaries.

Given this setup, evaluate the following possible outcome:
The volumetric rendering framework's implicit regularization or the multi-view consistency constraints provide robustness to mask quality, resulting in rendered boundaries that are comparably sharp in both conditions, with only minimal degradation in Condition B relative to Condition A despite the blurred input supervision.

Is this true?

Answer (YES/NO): NO